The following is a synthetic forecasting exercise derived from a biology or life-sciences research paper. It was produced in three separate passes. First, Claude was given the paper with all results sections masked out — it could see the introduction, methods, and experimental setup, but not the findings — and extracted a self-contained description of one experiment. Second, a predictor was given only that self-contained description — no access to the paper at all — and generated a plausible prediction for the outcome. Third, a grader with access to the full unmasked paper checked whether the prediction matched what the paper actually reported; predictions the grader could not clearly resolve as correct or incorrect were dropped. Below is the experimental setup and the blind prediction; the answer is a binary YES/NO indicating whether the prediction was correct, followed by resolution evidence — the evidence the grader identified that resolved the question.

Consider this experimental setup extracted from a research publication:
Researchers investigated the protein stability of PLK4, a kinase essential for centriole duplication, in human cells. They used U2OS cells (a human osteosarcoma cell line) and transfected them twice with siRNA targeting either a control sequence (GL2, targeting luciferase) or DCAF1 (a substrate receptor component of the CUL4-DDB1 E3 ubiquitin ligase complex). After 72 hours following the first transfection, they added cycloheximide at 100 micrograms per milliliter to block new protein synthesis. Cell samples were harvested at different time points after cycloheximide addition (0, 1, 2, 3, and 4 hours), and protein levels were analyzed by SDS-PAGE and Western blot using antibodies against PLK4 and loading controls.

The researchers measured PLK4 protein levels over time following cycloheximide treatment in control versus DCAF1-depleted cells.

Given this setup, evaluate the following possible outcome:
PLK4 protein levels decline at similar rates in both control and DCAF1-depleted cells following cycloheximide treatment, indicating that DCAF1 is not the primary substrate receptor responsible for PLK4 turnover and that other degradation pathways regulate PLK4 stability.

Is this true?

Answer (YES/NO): NO